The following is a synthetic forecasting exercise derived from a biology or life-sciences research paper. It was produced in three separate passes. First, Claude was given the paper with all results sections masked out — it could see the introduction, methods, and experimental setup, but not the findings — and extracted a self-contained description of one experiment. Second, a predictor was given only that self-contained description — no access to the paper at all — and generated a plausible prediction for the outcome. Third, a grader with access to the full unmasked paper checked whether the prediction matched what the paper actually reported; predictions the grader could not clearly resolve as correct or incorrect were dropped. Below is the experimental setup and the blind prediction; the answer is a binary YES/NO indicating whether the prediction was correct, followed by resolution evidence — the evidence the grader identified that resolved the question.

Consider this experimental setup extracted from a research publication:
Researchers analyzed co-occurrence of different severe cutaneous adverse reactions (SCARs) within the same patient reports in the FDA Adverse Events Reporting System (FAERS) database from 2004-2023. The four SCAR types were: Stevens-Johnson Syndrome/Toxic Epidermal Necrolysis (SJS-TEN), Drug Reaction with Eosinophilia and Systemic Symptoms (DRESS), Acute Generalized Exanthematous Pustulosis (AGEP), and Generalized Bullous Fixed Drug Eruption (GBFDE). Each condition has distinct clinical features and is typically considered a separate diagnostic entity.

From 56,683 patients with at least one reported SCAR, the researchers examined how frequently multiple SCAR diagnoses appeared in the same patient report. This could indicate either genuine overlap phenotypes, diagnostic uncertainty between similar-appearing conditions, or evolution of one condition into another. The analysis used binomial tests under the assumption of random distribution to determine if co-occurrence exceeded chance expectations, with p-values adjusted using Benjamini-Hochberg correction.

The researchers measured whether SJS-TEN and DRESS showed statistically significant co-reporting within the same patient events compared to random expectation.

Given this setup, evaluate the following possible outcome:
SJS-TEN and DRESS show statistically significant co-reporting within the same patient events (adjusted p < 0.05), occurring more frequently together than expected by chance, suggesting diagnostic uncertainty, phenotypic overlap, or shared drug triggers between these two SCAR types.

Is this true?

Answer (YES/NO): YES